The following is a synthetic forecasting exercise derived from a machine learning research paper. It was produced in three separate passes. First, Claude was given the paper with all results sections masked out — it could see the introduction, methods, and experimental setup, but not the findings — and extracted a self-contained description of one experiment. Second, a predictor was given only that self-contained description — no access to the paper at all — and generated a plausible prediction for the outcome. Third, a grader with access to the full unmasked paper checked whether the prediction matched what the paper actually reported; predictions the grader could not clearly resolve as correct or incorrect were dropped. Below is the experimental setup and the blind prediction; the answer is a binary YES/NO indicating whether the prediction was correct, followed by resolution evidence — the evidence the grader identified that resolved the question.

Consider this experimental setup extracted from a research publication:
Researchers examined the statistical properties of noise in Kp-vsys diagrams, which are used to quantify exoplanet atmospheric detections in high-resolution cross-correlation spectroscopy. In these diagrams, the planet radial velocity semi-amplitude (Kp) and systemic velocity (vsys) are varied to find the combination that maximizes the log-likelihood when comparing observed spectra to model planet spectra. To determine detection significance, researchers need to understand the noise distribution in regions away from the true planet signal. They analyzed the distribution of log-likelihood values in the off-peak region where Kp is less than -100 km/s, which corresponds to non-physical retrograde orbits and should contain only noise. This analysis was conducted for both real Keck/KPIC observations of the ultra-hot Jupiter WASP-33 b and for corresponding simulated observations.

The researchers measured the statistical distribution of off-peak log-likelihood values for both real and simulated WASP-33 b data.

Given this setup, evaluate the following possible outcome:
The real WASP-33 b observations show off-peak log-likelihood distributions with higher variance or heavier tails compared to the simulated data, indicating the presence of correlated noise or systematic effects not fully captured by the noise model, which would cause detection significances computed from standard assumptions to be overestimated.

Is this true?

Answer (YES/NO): NO